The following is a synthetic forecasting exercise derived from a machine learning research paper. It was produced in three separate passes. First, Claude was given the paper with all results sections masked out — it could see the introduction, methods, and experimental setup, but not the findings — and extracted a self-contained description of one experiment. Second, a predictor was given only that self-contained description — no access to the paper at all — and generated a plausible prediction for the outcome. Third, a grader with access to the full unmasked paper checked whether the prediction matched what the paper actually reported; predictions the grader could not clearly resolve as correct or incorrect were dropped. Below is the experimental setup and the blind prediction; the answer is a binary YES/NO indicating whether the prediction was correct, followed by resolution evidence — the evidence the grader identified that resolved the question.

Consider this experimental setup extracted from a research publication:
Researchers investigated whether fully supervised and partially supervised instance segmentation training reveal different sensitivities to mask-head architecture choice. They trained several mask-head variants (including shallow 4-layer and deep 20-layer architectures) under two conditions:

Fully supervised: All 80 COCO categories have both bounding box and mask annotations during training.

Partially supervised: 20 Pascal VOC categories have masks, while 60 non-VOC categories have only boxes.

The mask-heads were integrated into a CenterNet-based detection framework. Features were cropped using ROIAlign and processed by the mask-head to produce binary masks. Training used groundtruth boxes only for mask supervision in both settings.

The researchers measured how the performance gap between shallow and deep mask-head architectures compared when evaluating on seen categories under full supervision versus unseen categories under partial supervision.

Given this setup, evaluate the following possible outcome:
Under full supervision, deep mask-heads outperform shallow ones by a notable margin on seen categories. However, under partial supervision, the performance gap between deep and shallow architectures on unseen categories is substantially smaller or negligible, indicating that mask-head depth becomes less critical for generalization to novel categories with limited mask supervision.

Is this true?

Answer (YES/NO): NO